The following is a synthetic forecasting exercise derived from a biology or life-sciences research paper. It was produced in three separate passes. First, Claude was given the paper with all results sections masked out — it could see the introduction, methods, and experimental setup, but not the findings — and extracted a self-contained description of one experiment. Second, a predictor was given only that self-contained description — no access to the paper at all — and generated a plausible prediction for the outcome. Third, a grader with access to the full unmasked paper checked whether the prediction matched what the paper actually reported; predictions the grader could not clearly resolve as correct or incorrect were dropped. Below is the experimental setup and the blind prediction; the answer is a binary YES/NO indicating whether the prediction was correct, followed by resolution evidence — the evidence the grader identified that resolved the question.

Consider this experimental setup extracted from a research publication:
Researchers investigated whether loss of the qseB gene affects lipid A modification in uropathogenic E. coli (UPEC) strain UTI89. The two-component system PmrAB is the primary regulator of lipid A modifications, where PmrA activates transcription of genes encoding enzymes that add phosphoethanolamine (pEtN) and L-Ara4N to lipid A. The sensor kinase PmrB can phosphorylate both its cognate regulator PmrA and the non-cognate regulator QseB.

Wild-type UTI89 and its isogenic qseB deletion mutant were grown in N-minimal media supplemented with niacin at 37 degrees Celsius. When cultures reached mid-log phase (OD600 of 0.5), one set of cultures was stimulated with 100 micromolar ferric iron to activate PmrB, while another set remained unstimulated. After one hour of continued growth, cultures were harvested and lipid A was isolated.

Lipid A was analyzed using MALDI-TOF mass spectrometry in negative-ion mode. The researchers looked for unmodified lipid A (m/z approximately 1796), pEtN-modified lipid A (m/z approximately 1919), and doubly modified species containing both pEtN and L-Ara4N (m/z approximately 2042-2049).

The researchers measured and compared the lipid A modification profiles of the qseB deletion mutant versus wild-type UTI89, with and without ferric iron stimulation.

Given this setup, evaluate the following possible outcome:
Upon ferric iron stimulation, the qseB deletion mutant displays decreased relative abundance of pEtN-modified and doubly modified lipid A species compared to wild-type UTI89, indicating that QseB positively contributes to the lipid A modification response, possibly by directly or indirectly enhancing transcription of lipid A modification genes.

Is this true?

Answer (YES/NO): NO